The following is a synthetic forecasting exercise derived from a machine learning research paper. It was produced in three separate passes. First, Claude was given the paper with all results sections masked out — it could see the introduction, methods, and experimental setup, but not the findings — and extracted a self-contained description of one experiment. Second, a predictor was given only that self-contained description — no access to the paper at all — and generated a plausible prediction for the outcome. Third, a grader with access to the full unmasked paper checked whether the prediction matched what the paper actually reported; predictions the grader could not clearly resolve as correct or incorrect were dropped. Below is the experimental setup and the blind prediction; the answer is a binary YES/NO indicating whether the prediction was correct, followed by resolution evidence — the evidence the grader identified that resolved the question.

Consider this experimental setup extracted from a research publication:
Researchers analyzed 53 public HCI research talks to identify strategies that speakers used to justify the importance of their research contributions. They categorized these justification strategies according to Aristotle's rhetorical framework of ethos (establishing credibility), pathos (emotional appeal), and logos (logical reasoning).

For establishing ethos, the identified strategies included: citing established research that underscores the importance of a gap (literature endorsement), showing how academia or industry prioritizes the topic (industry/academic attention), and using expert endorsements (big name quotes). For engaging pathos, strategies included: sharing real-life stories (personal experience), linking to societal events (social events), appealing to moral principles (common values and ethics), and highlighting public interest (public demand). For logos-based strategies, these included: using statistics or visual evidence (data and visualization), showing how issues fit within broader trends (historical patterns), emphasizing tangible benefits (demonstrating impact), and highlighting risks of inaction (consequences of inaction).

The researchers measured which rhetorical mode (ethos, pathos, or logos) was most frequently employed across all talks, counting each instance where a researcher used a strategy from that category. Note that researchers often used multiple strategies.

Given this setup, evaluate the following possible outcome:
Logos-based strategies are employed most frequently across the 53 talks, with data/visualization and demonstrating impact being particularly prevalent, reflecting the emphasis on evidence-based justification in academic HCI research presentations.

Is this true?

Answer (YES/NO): NO